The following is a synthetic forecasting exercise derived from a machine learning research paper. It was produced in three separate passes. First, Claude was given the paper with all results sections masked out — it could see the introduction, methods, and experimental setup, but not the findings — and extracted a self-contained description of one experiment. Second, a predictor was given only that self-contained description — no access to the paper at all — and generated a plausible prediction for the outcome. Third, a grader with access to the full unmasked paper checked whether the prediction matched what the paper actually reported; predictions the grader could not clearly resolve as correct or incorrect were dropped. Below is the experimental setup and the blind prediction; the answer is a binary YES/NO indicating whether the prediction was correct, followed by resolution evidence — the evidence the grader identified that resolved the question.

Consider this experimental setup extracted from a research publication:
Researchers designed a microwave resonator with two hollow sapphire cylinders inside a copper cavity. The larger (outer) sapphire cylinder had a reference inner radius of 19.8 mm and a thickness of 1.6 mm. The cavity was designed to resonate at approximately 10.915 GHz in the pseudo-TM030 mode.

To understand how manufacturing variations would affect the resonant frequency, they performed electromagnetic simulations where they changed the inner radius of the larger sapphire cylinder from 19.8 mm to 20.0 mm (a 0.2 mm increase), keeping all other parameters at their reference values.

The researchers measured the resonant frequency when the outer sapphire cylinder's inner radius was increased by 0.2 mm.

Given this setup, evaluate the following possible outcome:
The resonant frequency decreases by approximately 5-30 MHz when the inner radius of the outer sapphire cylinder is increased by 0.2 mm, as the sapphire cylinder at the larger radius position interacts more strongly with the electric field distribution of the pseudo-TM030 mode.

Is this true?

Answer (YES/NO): YES